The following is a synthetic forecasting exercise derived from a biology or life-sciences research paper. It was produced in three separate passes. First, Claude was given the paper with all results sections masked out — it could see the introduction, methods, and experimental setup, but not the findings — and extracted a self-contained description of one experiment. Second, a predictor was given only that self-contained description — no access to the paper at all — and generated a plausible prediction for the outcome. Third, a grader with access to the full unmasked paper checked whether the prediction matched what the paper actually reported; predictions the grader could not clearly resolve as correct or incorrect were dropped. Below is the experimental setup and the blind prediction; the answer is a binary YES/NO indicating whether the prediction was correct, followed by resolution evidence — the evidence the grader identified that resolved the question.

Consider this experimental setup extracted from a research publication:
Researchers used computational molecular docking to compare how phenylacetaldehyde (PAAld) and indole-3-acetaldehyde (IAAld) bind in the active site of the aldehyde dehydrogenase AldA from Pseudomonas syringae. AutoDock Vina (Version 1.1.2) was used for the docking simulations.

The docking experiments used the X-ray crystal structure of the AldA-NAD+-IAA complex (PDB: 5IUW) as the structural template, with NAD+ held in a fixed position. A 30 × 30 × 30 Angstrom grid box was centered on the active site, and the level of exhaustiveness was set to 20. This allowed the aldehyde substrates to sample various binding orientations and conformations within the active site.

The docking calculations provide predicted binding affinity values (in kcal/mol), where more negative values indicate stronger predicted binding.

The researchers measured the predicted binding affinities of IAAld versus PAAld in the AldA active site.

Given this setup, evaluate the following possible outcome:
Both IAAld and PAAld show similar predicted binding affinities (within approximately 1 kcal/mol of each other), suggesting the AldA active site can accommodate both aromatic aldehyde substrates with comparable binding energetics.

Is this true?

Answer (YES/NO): YES